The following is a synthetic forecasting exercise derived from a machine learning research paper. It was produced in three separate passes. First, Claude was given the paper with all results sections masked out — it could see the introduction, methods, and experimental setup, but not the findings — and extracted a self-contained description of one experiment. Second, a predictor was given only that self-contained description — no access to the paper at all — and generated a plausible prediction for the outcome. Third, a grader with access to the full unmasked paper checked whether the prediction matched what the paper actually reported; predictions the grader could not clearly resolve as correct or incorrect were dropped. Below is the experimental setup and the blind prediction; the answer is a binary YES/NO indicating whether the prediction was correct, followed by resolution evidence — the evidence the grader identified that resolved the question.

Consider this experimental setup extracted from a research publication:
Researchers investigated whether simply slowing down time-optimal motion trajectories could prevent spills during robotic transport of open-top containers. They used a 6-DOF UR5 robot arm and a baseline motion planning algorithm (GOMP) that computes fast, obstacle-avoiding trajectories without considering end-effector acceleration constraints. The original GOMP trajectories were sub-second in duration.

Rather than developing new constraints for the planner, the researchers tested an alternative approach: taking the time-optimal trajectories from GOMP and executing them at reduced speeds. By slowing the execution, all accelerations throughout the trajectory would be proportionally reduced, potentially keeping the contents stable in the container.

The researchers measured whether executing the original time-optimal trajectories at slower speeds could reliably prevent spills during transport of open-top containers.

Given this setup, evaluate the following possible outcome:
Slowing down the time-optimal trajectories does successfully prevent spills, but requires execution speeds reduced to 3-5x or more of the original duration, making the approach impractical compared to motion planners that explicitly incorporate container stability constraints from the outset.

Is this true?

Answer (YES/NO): NO